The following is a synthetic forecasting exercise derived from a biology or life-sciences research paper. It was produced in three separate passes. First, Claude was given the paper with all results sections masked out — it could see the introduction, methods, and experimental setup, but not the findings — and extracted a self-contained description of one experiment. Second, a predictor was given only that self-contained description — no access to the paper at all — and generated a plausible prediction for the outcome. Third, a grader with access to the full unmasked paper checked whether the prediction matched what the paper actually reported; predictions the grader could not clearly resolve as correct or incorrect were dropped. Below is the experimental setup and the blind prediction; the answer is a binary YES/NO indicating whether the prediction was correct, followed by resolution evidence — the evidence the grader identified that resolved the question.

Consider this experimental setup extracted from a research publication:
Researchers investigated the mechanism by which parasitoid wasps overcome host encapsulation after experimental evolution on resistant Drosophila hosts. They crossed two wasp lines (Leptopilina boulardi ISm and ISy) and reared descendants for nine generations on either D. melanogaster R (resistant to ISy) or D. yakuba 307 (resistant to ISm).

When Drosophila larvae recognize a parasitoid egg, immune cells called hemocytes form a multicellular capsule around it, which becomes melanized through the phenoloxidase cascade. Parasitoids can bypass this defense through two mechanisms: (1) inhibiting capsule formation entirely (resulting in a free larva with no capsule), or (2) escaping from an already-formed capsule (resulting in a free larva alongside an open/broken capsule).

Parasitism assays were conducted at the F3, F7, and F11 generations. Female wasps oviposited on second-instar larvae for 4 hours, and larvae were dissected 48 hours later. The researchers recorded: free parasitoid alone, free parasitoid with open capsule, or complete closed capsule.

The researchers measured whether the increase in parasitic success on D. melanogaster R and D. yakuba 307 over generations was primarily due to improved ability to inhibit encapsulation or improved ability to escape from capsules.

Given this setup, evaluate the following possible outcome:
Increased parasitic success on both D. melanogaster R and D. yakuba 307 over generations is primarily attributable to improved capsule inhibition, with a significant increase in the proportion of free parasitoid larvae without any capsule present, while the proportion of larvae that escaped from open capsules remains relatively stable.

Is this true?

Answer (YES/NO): NO